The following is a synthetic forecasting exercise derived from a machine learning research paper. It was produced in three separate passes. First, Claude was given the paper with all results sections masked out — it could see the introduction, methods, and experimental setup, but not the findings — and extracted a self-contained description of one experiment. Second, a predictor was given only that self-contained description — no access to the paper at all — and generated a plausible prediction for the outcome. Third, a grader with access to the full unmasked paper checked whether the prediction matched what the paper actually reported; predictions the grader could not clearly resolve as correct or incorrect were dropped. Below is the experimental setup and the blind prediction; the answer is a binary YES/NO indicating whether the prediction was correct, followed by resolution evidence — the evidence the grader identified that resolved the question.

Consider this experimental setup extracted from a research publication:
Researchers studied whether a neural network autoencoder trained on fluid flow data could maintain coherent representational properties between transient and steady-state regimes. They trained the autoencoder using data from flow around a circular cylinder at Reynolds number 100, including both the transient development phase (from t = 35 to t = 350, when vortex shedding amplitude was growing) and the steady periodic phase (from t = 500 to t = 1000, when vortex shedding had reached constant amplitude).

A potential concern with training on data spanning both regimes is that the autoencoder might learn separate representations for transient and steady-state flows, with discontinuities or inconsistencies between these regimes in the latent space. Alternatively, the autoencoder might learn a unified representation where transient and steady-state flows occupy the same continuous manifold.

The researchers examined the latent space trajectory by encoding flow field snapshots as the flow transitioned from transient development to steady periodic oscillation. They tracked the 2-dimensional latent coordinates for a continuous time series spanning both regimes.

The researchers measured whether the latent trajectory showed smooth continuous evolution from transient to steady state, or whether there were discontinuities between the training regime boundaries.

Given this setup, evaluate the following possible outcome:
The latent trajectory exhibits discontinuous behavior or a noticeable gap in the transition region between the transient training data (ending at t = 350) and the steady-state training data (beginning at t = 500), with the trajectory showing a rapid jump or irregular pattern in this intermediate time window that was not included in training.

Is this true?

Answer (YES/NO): NO